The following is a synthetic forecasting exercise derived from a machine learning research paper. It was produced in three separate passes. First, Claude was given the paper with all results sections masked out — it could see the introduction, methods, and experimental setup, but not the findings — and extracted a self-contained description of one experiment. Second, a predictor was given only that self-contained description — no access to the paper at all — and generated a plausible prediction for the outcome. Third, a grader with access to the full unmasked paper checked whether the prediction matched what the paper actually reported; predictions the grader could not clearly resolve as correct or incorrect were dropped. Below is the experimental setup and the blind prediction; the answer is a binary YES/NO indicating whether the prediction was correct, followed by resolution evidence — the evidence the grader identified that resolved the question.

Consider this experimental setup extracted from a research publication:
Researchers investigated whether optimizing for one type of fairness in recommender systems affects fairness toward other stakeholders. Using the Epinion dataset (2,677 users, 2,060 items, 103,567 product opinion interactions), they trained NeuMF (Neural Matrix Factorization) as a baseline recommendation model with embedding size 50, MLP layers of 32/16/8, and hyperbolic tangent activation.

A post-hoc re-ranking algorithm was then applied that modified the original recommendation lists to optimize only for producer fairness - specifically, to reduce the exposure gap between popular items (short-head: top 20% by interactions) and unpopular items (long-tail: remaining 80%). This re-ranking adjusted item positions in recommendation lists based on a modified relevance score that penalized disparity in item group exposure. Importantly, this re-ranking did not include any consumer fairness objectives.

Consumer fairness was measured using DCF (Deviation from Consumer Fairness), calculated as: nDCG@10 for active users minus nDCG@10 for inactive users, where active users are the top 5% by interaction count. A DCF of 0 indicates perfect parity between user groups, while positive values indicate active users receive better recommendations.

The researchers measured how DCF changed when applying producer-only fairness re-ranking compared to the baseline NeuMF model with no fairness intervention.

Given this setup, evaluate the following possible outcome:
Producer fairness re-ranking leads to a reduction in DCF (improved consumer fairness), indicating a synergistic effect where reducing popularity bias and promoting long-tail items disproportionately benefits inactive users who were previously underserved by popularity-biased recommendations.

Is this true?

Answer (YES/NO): NO